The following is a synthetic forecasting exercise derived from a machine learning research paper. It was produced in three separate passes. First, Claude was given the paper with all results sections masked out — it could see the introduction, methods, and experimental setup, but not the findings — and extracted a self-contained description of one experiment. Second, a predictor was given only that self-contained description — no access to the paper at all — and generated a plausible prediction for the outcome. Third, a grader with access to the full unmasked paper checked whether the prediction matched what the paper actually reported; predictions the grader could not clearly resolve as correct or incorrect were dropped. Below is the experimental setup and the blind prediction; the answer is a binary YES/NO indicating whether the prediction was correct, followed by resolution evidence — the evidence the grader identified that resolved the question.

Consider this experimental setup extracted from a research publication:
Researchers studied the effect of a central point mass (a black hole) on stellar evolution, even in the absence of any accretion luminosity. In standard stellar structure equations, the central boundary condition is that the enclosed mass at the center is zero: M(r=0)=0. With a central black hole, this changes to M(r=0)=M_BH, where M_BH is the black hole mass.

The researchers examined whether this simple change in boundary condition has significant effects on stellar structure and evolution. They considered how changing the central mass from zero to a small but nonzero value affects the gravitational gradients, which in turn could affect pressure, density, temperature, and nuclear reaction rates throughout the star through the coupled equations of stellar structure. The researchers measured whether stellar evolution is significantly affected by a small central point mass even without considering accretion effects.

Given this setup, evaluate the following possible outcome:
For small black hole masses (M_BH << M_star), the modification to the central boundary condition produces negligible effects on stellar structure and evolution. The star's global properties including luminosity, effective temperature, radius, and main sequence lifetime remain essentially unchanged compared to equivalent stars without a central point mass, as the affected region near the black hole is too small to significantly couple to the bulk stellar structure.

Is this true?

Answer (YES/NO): NO